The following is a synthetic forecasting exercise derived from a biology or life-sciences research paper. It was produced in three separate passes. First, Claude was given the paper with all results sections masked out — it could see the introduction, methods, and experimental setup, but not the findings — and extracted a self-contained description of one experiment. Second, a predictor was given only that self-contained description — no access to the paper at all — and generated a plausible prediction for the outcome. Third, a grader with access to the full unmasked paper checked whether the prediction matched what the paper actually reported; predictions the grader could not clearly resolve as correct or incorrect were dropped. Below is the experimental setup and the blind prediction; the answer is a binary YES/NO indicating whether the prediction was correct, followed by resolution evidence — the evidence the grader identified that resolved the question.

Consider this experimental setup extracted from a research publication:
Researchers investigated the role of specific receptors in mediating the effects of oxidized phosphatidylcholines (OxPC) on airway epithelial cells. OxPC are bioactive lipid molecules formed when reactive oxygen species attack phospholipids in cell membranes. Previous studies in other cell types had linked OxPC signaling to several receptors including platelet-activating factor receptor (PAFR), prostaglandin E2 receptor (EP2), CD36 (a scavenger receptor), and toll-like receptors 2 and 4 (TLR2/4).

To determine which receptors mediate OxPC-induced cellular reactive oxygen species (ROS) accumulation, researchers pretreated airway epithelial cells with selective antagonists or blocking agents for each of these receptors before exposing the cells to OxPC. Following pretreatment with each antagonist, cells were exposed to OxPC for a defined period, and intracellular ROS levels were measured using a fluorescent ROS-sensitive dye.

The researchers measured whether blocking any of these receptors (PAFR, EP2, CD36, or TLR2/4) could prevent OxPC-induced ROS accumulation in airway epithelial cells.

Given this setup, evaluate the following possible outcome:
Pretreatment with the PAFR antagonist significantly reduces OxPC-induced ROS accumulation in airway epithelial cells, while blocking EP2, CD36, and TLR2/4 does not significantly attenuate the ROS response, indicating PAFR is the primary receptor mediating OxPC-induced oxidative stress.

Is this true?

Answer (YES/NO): NO